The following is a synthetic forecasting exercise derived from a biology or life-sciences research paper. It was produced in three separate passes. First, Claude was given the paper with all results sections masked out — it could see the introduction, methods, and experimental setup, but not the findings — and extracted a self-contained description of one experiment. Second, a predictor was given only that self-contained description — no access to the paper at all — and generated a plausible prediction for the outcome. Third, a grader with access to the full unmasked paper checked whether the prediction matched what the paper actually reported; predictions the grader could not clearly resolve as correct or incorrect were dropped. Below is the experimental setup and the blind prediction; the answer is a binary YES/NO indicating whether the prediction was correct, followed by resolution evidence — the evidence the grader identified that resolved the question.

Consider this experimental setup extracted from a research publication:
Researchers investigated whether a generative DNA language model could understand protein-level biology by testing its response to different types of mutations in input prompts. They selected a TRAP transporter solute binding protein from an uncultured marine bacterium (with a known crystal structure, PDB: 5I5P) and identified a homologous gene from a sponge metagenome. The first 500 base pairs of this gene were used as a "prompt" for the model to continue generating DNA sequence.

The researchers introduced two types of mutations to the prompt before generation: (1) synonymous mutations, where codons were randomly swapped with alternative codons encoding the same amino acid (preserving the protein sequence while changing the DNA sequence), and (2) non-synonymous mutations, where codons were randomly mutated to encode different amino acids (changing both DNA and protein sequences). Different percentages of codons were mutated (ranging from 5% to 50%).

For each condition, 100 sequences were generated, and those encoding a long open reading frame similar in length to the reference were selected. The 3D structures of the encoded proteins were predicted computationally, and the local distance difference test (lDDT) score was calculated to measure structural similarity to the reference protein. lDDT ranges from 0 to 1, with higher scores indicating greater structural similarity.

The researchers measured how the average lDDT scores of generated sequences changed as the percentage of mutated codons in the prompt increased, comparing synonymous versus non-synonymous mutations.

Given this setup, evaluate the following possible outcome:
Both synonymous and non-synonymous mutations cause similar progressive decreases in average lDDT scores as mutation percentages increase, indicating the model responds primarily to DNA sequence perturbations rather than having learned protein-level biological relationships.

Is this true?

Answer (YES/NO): NO